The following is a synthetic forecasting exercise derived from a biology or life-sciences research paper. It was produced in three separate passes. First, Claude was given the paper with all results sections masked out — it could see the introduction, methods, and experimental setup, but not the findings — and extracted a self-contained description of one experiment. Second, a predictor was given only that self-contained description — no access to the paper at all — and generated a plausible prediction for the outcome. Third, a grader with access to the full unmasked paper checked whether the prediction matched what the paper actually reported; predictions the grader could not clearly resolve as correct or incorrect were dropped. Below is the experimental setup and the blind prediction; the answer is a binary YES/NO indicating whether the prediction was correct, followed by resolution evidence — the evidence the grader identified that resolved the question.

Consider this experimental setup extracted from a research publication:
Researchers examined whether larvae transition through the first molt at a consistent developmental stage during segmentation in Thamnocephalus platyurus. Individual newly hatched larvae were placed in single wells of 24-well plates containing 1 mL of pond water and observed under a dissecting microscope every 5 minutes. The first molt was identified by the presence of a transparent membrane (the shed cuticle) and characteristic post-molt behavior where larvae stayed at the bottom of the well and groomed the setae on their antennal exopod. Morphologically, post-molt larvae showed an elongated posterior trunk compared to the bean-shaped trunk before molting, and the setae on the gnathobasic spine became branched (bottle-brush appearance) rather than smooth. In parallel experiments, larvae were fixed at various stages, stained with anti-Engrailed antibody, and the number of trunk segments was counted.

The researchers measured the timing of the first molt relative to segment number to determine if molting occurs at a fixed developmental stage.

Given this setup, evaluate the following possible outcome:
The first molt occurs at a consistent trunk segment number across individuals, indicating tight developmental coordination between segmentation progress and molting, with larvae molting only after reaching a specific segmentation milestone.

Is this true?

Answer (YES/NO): YES